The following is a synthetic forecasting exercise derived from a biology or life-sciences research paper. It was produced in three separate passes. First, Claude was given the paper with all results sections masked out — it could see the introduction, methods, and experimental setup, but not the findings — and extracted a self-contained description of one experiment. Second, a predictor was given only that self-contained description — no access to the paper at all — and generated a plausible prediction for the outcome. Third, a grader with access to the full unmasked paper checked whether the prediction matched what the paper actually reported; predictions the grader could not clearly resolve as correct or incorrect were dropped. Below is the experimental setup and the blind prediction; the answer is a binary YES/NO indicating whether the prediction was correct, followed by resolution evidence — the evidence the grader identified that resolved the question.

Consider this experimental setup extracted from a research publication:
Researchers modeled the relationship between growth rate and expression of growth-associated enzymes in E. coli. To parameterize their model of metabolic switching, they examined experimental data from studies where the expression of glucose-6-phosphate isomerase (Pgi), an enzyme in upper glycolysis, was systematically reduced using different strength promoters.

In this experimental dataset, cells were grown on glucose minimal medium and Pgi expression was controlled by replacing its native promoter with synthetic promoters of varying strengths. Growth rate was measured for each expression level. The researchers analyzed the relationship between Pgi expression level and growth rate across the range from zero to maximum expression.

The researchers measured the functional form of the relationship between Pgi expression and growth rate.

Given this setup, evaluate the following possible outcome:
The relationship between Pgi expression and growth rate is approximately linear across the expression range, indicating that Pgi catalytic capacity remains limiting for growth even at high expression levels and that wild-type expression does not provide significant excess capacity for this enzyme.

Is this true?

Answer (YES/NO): YES